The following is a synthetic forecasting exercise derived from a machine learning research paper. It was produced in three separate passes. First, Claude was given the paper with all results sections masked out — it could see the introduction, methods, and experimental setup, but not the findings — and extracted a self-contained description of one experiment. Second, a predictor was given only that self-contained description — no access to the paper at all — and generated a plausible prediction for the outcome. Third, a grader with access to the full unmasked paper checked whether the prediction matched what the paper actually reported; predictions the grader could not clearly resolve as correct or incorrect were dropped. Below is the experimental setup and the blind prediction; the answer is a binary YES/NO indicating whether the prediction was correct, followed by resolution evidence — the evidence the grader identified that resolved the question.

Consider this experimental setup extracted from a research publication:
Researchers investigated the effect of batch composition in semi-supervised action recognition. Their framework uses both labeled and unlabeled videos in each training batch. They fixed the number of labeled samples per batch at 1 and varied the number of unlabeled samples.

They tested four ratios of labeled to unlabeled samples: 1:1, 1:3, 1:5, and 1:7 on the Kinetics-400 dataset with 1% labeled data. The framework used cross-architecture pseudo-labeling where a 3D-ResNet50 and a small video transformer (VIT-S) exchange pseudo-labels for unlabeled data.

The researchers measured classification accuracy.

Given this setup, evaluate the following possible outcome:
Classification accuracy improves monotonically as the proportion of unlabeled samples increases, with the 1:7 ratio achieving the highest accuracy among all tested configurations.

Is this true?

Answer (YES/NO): NO